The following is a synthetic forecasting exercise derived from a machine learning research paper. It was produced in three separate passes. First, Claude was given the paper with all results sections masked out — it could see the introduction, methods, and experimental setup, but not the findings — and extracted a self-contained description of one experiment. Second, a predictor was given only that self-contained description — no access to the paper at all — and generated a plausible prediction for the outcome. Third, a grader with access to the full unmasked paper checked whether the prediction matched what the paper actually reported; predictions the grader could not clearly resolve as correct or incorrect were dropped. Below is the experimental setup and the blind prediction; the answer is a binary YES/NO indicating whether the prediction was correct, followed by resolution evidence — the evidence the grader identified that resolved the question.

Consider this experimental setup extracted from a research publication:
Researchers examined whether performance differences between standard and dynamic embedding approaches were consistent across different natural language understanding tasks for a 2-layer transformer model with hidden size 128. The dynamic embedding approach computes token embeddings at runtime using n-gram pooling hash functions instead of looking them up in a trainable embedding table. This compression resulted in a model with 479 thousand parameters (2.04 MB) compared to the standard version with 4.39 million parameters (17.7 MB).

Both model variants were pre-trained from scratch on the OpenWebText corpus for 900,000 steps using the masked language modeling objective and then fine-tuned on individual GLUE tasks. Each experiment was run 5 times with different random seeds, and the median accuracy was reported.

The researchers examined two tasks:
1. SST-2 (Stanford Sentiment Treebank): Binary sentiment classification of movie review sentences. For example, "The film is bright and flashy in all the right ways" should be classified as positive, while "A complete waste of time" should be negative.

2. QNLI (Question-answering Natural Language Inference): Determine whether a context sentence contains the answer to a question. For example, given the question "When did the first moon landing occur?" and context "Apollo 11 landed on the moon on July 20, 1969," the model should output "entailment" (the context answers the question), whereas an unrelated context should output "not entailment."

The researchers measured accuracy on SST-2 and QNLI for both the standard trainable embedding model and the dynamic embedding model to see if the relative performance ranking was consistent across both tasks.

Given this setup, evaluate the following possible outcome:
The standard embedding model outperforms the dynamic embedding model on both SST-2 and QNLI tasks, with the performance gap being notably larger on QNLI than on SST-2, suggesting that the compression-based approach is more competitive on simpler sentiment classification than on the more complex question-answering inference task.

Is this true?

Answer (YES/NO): NO